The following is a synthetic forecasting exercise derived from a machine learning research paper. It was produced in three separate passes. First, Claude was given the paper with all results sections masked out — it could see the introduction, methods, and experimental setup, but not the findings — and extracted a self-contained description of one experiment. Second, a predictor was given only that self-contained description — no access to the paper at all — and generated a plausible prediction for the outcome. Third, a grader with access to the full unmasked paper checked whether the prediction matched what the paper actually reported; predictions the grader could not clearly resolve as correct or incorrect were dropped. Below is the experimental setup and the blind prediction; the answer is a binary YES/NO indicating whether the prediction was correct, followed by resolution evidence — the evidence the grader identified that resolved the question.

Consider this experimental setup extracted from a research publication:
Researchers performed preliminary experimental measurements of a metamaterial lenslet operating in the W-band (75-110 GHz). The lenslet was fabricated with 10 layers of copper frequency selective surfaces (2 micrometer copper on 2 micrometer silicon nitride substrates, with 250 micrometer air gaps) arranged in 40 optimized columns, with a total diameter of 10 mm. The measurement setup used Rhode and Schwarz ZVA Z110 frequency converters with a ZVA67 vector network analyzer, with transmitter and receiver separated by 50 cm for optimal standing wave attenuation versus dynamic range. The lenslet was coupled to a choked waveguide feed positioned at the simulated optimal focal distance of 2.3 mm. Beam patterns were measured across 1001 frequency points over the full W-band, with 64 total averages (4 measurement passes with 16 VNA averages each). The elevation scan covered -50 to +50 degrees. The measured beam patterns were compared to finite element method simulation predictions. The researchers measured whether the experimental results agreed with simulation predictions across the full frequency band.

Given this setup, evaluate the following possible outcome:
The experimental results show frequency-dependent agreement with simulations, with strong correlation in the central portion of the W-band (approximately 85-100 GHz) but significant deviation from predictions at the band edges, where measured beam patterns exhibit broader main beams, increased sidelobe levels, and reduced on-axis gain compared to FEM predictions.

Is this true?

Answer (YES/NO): NO